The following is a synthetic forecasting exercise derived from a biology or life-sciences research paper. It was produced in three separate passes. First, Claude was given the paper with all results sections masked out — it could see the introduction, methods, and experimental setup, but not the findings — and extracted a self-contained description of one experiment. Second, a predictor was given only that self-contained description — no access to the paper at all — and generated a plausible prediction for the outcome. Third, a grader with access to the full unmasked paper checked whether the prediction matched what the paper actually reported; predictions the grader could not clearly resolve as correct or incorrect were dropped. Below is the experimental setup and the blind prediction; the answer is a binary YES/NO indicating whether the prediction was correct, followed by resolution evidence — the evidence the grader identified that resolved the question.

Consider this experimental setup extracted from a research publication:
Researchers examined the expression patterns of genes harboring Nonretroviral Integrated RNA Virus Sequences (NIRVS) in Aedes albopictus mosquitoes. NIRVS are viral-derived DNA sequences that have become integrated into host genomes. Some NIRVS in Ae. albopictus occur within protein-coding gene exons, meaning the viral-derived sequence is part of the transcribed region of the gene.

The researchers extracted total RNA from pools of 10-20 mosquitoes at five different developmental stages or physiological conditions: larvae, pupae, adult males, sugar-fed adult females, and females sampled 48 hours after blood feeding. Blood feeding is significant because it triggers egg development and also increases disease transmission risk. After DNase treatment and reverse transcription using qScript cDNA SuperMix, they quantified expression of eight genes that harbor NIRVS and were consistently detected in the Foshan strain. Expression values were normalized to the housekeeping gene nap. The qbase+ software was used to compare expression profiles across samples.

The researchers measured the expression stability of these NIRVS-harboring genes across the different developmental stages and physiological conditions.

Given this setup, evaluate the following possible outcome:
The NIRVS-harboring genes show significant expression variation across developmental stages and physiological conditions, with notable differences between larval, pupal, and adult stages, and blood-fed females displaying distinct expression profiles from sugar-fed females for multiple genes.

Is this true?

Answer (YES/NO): NO